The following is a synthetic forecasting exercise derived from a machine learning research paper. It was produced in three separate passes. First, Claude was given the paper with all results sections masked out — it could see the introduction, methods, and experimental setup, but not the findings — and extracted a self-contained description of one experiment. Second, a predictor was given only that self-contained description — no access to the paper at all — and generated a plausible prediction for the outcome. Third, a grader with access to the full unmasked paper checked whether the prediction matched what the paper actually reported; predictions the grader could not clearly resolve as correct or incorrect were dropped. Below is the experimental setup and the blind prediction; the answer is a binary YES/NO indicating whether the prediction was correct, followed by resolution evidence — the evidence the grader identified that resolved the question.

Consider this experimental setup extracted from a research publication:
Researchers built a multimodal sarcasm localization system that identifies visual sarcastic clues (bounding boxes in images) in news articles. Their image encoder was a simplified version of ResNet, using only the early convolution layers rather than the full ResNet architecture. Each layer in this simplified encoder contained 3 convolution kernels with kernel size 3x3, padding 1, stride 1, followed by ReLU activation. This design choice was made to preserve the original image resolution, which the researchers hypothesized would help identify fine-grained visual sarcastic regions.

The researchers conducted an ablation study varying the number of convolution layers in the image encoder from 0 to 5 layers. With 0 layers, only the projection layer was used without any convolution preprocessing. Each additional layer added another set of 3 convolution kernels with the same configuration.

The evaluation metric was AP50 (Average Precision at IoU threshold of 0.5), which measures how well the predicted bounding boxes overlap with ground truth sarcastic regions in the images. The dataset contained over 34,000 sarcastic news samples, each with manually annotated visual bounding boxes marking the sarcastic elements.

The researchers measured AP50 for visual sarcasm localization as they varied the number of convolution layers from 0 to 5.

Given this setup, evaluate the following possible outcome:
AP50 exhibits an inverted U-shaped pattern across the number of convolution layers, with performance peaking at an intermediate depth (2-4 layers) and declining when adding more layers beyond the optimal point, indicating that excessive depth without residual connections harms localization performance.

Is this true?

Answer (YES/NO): YES